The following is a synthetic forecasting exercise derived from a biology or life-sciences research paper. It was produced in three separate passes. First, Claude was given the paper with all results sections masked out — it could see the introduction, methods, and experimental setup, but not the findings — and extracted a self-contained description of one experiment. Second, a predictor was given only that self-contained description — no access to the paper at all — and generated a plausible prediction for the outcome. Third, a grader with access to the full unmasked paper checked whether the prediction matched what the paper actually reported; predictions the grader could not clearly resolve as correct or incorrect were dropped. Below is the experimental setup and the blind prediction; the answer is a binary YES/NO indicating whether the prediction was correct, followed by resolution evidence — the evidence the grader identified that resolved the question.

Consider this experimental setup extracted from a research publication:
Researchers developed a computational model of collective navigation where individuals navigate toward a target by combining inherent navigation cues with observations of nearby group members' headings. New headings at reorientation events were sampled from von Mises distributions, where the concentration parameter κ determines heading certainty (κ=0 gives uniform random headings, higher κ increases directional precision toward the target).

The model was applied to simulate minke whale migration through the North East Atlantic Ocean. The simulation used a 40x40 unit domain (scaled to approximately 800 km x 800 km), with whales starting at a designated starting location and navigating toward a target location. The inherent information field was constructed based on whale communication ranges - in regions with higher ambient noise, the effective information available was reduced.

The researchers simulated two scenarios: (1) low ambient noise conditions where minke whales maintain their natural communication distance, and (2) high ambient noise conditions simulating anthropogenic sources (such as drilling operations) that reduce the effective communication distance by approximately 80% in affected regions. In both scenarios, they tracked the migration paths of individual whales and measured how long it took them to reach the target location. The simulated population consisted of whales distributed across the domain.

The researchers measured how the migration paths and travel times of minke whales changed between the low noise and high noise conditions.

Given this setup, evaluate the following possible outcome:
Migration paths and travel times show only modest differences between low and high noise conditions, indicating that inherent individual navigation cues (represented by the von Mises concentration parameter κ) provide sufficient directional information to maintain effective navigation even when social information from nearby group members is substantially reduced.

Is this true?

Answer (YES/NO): NO